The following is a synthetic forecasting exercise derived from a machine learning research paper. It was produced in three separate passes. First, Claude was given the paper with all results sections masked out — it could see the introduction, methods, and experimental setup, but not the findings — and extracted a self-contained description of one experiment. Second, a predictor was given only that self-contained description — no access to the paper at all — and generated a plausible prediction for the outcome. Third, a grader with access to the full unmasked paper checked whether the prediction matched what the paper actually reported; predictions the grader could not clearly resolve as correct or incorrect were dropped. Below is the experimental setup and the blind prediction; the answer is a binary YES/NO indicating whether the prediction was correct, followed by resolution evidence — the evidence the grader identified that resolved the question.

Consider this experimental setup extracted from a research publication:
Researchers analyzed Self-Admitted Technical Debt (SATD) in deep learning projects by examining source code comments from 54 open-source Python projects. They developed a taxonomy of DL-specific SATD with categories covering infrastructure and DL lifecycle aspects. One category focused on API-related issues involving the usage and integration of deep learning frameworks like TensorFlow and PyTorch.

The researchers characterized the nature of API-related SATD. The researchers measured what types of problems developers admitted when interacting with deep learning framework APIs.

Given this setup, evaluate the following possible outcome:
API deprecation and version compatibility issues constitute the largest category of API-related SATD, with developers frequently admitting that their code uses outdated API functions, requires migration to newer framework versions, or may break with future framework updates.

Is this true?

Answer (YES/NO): NO